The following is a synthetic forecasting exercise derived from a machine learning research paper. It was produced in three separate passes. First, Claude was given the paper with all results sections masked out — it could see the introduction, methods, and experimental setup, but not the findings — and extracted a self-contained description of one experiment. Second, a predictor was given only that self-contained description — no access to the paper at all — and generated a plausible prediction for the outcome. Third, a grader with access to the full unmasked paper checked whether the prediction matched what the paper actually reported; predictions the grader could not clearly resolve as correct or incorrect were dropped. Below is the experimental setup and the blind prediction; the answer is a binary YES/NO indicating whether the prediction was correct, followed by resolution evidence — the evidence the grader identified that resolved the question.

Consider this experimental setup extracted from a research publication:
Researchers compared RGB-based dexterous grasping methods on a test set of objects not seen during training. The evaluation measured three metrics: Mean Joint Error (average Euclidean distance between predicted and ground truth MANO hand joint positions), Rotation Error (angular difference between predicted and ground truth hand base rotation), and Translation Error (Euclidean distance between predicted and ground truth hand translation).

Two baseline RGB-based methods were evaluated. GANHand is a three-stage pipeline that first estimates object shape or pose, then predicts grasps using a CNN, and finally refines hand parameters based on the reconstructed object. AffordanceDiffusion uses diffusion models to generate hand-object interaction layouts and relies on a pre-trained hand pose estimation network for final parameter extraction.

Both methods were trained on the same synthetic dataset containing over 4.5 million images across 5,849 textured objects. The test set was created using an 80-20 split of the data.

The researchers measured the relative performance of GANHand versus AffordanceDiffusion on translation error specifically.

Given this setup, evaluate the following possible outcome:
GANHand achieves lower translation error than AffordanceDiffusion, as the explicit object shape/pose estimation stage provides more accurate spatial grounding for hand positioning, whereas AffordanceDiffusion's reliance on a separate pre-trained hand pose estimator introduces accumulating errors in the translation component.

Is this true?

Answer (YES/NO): YES